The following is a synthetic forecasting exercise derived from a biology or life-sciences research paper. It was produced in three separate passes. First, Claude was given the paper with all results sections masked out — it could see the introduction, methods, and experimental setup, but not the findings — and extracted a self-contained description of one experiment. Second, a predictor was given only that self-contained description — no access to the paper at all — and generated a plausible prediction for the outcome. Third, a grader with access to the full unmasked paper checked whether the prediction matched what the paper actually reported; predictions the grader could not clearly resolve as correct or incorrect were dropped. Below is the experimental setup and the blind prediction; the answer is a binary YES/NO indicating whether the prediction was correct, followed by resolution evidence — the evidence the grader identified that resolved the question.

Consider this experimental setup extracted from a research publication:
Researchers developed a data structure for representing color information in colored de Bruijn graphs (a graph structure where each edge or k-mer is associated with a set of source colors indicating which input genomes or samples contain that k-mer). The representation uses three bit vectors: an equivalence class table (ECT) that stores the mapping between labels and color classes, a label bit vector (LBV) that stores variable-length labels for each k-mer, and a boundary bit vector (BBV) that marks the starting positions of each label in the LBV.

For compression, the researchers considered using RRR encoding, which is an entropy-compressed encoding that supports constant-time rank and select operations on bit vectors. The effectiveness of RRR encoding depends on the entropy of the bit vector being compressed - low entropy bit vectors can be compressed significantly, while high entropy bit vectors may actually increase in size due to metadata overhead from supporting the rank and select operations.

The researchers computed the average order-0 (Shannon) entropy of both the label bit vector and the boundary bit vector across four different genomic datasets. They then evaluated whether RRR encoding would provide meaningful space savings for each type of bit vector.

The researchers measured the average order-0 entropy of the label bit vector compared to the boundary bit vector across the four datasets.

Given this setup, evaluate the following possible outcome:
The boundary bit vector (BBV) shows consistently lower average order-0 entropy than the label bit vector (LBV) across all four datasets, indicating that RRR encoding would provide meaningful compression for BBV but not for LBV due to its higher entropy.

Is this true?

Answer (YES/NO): YES